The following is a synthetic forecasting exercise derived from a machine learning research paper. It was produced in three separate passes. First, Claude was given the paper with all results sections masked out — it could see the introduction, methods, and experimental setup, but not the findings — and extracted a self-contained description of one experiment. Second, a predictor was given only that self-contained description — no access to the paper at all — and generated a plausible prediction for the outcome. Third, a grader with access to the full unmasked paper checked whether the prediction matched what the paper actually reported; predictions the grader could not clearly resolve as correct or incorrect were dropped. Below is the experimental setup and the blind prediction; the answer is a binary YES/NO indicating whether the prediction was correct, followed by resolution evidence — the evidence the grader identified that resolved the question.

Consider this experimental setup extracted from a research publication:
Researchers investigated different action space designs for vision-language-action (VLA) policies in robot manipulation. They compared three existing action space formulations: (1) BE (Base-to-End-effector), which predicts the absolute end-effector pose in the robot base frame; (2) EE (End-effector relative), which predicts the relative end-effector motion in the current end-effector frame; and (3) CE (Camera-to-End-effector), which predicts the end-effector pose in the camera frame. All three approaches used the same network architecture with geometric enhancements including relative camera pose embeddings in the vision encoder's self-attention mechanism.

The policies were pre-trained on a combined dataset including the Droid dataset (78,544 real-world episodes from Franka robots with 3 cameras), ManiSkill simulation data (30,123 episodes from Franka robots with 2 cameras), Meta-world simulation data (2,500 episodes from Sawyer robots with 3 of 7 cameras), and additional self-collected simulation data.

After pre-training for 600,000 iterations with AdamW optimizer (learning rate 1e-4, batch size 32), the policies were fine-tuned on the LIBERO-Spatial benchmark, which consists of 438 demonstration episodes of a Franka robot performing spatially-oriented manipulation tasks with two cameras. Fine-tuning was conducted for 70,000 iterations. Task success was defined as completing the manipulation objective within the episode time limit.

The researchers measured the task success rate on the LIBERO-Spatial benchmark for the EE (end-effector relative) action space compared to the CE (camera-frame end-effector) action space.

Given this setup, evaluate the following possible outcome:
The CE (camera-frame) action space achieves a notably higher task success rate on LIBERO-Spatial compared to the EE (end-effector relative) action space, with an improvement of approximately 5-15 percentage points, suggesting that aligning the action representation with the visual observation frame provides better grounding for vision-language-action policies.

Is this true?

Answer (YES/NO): NO